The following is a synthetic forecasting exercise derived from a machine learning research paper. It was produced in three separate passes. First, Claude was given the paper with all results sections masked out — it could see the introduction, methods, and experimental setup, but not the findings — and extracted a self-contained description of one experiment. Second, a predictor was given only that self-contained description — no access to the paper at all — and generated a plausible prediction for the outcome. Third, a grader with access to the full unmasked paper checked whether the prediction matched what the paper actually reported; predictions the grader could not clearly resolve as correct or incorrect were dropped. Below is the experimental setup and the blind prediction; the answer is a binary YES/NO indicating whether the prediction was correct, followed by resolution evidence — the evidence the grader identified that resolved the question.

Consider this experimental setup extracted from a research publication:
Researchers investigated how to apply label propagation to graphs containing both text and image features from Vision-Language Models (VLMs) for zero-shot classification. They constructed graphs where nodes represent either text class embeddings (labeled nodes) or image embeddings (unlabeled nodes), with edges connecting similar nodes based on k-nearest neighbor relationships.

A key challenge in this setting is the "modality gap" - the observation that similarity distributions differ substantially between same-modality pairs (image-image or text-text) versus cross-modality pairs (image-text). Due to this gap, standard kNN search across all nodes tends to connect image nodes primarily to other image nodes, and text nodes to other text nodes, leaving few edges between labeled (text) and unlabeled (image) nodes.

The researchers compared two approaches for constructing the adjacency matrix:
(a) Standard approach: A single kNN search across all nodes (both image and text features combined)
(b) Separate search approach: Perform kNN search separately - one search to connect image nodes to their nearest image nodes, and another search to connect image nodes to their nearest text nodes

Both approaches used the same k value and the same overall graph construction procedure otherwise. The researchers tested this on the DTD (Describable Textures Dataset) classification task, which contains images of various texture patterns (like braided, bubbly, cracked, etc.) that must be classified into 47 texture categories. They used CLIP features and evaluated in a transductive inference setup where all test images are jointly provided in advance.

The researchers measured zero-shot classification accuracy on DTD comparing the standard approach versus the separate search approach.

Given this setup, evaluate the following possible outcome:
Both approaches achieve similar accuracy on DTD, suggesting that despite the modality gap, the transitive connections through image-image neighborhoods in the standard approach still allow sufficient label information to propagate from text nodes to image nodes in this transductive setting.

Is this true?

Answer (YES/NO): NO